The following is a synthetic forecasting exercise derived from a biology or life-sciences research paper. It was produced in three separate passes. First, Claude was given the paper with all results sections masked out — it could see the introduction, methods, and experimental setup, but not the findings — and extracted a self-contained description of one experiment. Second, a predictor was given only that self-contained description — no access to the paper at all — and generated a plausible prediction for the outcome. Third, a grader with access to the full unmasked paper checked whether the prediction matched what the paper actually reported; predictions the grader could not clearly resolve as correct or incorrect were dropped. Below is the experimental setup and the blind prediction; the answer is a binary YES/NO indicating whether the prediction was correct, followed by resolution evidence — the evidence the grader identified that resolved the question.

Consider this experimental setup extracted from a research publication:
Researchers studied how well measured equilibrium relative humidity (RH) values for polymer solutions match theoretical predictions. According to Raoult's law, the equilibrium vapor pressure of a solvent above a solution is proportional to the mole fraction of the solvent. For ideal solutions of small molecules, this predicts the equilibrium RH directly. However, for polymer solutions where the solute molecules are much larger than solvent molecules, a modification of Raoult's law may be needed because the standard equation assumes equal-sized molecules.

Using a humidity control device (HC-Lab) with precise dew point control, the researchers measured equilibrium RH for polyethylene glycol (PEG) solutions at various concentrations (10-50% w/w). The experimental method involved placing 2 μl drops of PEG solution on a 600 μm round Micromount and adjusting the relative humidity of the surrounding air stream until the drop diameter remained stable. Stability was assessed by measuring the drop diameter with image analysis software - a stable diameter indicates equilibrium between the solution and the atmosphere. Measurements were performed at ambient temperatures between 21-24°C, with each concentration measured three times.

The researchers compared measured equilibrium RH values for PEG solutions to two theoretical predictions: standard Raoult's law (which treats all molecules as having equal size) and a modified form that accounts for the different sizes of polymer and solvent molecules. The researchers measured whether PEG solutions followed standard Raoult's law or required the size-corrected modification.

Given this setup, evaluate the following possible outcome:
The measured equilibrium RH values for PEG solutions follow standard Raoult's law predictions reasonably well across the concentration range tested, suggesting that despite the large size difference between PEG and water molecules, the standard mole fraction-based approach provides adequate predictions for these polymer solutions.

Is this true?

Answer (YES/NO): NO